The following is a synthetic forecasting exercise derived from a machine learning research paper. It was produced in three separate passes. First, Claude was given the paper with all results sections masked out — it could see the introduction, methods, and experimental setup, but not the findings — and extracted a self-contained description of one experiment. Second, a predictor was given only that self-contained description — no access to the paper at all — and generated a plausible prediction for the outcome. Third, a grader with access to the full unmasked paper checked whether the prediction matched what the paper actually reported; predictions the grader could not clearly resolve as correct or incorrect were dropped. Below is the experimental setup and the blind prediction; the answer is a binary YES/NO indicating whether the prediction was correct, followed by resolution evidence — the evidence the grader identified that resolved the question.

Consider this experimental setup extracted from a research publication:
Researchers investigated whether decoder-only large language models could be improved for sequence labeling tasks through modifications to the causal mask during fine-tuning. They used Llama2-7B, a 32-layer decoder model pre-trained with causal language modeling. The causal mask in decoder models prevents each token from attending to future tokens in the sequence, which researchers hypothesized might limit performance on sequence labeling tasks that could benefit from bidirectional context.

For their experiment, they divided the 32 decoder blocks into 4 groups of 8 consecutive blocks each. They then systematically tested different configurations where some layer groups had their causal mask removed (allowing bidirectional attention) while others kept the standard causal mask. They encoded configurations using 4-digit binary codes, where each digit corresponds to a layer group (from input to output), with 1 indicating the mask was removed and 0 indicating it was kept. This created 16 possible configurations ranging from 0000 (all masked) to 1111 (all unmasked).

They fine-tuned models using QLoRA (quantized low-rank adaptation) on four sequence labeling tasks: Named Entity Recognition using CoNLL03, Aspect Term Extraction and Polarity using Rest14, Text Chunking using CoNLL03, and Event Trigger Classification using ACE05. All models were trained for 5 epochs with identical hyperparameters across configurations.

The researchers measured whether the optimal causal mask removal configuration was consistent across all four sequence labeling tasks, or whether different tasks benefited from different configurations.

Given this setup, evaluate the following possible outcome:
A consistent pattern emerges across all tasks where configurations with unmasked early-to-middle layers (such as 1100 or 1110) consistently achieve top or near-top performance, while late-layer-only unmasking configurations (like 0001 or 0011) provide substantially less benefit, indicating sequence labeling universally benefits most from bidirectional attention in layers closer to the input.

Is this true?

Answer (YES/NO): NO